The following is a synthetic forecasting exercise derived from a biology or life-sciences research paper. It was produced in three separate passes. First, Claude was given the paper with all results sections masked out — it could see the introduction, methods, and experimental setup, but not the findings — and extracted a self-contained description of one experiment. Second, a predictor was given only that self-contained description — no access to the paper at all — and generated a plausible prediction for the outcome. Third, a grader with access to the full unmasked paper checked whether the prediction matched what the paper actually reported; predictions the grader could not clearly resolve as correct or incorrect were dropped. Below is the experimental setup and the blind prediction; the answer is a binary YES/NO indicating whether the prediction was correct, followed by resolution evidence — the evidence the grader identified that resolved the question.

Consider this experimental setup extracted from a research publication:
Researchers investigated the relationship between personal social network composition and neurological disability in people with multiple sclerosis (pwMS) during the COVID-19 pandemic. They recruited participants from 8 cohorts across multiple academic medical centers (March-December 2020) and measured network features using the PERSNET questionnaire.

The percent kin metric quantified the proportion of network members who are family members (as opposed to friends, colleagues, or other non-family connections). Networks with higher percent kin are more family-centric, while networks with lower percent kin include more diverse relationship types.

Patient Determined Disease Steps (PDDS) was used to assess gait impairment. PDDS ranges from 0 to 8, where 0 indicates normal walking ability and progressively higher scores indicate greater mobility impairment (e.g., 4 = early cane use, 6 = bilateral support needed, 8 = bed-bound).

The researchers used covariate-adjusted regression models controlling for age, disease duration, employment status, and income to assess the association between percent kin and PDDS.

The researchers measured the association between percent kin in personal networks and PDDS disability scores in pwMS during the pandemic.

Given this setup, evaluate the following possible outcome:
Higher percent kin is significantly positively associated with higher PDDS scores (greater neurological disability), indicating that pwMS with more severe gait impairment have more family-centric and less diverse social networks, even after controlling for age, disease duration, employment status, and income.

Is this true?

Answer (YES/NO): NO